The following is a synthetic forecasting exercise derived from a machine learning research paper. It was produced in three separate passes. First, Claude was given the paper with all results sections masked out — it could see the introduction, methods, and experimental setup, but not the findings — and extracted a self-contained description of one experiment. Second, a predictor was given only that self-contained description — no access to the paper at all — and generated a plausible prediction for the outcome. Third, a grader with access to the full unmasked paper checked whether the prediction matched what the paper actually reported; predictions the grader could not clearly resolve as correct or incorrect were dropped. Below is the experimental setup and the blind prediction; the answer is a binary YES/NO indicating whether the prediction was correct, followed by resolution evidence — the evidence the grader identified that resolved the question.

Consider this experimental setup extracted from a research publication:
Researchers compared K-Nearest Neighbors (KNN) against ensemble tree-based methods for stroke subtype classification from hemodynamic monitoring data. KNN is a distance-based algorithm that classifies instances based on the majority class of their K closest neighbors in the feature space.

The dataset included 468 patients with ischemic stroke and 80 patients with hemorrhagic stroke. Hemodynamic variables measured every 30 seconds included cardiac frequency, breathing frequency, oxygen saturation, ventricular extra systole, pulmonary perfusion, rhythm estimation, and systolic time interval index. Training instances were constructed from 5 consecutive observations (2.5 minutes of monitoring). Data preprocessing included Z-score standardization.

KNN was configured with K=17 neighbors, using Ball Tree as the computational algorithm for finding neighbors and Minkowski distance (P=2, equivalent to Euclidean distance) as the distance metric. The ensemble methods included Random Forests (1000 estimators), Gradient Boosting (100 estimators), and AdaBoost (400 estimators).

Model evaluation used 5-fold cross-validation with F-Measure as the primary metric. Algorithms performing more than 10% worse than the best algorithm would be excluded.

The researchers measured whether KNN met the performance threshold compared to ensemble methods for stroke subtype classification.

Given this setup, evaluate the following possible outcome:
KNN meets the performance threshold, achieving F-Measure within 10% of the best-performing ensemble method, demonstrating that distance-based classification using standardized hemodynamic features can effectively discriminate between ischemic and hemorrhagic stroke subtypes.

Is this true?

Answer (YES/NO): YES